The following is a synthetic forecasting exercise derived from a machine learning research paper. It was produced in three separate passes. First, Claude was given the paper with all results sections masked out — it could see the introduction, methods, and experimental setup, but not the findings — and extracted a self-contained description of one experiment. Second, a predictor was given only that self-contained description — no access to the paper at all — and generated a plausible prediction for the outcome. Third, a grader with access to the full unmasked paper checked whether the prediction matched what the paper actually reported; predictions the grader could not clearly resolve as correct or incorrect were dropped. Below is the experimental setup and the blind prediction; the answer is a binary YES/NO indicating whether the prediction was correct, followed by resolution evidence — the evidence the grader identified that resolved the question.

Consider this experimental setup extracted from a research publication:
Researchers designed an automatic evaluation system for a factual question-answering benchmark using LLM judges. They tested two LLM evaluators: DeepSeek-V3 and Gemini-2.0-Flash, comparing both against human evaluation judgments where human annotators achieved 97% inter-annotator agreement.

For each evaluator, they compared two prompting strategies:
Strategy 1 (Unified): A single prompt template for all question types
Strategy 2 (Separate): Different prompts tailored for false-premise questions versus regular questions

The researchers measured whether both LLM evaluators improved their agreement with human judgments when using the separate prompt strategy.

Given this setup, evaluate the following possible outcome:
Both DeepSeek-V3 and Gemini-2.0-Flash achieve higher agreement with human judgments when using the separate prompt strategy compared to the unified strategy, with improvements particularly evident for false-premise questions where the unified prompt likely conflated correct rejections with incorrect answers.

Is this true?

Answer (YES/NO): YES